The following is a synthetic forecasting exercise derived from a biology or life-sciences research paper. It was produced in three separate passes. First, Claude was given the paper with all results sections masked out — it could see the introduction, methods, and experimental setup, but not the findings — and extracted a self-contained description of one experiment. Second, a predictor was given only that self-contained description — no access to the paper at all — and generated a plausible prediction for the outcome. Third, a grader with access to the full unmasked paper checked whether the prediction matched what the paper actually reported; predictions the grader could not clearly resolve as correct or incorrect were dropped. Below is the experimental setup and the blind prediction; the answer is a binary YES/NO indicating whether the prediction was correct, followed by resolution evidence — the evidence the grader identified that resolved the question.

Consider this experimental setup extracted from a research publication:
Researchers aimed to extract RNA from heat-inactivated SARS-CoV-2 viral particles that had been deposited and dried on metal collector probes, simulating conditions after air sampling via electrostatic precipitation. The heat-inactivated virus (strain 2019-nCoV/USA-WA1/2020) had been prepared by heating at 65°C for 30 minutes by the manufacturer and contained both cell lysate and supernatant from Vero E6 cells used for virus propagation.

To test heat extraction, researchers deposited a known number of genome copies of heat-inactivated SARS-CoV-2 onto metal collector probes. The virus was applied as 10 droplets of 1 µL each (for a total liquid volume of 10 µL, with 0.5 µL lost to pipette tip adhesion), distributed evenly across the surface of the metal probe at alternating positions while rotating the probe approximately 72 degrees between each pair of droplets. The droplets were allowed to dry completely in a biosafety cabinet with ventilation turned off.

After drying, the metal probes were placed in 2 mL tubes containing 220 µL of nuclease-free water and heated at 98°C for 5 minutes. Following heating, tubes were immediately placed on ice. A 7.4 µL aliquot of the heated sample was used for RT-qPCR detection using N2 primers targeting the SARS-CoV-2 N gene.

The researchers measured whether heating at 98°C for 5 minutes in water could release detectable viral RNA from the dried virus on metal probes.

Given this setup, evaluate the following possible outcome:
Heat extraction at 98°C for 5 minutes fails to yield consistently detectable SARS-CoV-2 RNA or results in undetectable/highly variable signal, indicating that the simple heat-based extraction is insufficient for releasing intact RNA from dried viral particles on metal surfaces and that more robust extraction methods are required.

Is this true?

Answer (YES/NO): NO